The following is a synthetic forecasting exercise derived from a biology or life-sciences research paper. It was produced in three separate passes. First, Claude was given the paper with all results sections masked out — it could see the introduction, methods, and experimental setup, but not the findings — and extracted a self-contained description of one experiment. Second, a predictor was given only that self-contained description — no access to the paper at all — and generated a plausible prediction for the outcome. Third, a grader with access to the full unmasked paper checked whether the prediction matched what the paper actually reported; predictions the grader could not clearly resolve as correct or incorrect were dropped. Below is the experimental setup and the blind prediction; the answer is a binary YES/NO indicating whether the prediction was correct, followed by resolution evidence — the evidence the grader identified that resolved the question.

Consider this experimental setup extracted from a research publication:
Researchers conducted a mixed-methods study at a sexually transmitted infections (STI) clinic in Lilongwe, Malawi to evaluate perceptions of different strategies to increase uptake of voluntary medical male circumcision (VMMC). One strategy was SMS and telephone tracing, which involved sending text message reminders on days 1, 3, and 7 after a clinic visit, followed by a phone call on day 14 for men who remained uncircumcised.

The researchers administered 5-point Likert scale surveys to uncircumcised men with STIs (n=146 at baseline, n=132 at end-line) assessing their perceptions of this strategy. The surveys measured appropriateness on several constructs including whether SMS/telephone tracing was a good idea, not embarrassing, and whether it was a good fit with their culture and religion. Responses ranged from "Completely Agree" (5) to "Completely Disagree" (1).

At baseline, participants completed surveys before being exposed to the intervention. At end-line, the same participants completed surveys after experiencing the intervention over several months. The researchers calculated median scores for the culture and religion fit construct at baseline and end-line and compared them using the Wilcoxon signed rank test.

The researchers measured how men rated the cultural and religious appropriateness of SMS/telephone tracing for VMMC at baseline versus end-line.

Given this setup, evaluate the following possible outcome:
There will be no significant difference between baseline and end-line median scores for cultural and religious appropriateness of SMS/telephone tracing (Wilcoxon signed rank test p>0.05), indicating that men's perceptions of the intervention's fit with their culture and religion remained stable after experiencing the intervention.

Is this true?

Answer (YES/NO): NO